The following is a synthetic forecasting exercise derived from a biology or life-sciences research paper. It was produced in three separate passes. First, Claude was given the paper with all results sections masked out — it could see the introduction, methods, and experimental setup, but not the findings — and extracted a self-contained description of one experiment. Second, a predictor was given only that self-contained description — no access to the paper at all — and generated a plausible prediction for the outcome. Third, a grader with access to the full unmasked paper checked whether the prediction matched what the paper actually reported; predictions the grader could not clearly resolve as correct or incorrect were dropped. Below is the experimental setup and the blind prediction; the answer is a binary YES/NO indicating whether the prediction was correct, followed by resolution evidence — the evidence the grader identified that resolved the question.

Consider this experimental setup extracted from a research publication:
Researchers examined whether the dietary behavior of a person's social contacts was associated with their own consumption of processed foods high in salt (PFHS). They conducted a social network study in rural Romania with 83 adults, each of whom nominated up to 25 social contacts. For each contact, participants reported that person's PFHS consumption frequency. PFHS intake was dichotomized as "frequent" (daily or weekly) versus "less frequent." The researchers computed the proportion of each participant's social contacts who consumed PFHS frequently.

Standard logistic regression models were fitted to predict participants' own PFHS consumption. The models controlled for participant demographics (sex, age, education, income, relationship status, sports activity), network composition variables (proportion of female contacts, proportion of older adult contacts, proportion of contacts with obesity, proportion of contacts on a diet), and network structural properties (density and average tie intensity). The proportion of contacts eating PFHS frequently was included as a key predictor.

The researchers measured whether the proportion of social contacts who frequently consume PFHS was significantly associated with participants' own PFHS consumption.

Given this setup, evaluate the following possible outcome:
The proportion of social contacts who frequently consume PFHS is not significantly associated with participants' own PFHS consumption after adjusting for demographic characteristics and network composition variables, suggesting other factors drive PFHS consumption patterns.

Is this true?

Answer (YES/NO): NO